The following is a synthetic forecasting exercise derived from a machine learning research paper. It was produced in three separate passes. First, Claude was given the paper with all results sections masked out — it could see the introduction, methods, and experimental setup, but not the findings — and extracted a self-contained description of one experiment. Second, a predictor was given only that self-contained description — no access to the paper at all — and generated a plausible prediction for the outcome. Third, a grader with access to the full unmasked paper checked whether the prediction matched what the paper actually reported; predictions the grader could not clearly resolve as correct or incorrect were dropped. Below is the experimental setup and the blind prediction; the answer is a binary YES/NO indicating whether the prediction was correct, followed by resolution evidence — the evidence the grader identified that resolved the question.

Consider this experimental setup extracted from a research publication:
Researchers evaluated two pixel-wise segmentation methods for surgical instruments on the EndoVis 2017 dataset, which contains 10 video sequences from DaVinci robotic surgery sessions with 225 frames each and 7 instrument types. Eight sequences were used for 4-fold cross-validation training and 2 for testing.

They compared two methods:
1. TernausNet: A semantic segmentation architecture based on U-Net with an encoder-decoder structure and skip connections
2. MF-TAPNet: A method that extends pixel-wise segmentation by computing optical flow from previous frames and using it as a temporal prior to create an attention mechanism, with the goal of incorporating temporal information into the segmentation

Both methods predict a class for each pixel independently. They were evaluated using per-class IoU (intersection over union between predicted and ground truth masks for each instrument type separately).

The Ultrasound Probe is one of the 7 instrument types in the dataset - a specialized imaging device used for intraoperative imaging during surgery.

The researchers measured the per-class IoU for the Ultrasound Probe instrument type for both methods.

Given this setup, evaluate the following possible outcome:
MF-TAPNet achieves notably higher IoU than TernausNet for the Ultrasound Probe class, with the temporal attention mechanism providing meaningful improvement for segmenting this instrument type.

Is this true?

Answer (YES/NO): NO